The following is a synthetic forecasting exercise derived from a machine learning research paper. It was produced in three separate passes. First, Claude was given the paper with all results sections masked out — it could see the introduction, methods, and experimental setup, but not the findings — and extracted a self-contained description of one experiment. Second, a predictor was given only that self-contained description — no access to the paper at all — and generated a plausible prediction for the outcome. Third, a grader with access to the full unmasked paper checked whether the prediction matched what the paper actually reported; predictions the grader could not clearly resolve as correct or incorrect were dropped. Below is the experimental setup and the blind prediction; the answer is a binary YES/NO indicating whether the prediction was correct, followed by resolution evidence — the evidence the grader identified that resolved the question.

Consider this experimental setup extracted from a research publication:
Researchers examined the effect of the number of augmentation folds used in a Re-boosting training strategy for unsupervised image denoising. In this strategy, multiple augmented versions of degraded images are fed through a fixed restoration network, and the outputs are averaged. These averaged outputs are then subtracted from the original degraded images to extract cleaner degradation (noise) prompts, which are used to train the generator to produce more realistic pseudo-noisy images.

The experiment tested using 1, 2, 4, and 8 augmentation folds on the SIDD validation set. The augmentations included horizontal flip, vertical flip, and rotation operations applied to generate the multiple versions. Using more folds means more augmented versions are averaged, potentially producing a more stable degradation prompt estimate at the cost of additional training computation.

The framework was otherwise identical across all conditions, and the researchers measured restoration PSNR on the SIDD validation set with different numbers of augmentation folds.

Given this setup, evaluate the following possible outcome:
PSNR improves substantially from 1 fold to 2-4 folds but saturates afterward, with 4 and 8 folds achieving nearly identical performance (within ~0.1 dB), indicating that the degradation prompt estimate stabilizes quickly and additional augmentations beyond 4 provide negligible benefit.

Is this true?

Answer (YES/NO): NO